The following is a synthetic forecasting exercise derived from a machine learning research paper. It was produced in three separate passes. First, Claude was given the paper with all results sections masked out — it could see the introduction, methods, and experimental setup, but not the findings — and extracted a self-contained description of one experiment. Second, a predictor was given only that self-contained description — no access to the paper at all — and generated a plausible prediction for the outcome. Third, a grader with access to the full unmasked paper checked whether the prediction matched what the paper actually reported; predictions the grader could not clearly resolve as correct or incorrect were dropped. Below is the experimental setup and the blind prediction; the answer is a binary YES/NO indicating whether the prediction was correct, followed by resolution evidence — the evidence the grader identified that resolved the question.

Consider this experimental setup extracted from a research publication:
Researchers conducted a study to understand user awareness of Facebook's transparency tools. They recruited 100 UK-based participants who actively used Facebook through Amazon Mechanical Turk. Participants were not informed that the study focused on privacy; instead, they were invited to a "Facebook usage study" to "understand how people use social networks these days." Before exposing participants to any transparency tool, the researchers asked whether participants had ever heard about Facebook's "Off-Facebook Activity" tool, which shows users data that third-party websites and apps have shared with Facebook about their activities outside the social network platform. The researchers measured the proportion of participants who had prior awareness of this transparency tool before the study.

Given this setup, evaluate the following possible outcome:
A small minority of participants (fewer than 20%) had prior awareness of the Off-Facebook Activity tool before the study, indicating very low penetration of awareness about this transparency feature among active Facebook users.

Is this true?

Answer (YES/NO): YES